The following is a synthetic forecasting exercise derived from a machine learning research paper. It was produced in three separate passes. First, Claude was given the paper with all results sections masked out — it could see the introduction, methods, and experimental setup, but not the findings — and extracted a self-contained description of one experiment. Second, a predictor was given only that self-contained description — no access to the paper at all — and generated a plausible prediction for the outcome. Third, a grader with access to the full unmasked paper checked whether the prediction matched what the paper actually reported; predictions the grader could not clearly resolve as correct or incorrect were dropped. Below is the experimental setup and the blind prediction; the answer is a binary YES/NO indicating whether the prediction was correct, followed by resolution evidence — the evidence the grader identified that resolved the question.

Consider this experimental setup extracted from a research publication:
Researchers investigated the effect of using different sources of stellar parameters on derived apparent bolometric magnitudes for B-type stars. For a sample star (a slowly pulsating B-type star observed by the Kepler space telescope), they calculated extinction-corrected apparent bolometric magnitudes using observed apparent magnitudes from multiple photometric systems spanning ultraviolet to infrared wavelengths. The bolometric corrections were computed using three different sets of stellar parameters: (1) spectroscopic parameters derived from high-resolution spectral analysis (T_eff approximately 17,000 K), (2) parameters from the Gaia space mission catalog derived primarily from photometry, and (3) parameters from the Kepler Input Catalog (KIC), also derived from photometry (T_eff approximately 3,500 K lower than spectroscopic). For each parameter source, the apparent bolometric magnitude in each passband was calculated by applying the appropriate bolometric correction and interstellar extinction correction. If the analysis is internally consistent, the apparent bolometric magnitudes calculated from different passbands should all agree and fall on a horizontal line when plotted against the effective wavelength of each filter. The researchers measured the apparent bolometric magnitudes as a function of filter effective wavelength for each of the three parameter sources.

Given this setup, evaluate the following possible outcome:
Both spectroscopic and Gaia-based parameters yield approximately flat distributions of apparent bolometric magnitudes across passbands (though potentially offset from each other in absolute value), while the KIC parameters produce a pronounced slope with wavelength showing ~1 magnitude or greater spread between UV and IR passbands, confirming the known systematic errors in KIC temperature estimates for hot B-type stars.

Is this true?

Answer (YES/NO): NO